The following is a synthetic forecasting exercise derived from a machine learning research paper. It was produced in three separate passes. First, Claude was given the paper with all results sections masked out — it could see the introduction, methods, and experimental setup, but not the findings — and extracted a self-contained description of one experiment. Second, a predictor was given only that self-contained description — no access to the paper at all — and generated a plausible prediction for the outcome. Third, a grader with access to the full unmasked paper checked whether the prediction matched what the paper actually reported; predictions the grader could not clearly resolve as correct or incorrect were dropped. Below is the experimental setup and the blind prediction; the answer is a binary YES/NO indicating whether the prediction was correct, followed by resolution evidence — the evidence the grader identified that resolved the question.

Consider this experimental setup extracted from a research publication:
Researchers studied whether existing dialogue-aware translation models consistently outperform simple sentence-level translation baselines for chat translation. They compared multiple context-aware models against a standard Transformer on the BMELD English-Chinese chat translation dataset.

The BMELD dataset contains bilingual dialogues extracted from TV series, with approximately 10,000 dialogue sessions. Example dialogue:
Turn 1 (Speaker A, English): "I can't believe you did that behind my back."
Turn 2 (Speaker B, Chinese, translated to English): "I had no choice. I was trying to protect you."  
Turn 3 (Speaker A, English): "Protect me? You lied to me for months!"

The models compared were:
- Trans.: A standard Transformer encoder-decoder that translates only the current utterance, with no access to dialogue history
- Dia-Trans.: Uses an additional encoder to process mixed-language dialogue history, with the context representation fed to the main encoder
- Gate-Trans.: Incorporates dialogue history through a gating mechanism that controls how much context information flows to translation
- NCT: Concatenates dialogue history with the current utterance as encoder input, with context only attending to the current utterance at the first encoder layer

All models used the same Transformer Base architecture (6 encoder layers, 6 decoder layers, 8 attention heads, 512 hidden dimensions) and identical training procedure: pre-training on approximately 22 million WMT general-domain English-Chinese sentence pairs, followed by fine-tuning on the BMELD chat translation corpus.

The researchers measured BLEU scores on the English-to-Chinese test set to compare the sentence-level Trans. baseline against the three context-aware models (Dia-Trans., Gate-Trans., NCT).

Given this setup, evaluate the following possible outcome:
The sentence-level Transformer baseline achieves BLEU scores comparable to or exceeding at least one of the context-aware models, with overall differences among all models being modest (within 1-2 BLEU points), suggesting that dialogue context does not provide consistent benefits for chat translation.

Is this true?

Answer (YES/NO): YES